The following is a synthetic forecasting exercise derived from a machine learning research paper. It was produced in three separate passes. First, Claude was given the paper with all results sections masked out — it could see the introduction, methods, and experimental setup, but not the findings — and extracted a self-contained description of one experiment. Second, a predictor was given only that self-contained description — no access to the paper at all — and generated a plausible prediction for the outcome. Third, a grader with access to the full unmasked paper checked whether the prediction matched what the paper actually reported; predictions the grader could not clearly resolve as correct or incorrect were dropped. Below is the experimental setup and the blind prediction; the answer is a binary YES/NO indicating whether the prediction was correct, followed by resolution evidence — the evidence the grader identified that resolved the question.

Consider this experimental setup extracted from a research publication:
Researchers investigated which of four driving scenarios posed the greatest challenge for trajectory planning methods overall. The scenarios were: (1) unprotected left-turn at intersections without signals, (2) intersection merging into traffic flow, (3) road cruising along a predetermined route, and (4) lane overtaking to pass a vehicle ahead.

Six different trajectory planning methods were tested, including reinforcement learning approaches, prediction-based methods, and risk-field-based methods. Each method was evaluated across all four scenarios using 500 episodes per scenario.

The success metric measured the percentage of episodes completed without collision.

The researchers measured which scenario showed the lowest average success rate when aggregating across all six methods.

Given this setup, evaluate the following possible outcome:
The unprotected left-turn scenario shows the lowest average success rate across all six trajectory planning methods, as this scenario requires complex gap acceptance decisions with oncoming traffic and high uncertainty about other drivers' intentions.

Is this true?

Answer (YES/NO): NO